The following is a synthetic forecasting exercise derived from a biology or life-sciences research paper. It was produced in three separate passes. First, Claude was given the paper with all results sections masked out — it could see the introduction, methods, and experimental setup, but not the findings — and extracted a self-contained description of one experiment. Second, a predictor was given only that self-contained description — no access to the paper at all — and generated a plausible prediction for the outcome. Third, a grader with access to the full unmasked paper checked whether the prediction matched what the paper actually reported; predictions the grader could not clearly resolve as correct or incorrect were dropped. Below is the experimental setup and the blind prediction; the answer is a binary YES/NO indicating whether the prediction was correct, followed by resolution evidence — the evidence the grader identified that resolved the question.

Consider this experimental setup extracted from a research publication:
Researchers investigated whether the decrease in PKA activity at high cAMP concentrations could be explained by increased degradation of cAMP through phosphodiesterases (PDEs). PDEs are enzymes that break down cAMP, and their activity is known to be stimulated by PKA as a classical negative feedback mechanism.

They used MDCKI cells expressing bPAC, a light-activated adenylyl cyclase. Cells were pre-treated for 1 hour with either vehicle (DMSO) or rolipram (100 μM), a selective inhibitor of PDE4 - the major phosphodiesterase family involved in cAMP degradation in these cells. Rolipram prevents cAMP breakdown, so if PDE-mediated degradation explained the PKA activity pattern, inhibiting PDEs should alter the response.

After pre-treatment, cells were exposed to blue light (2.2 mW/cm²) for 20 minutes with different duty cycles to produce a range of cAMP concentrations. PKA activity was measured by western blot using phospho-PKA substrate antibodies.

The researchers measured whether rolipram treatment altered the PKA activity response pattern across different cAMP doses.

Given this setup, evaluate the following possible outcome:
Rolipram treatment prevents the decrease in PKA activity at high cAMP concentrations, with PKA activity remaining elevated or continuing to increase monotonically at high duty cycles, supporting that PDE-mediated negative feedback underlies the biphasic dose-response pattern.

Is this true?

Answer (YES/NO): NO